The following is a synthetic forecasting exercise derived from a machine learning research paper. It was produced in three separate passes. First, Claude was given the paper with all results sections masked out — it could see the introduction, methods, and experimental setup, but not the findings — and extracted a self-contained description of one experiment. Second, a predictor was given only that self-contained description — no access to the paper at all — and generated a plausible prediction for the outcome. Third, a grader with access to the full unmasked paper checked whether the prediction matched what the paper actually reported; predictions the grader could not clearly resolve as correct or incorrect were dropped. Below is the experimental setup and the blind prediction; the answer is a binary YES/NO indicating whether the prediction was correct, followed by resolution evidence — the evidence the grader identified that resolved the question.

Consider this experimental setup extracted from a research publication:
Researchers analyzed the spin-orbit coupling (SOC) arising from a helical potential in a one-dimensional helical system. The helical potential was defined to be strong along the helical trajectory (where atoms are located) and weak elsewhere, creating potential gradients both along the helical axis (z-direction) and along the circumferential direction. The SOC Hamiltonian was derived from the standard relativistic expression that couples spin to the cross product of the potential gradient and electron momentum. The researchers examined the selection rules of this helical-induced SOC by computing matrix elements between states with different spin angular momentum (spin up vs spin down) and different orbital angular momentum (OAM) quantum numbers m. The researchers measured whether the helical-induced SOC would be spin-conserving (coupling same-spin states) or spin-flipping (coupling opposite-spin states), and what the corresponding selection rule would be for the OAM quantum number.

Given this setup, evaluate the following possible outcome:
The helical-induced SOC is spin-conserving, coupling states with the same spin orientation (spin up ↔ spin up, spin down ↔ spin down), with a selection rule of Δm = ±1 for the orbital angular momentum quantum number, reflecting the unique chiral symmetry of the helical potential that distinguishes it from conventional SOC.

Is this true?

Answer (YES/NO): NO